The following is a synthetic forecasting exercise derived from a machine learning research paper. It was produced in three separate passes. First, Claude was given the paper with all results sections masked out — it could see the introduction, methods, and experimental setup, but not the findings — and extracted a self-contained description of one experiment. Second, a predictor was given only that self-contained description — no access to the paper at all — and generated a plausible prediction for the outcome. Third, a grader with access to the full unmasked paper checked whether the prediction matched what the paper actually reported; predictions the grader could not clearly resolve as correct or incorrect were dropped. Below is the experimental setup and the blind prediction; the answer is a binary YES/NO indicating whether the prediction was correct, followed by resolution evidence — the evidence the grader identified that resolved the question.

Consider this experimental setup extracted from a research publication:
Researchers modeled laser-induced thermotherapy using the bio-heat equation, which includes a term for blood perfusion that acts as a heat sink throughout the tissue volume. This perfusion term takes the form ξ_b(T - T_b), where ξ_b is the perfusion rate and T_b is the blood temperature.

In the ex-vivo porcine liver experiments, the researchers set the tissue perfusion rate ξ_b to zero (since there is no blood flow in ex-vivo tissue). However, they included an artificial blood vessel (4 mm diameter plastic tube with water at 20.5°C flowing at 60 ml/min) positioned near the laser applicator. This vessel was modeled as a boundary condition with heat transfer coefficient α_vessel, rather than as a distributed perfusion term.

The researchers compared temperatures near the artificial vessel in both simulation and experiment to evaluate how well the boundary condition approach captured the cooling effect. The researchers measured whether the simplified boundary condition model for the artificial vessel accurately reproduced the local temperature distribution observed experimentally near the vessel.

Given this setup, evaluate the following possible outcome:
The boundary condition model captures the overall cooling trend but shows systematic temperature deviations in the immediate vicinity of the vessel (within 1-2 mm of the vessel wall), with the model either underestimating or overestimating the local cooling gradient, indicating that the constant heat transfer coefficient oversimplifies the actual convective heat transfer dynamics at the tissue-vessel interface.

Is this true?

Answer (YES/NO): NO